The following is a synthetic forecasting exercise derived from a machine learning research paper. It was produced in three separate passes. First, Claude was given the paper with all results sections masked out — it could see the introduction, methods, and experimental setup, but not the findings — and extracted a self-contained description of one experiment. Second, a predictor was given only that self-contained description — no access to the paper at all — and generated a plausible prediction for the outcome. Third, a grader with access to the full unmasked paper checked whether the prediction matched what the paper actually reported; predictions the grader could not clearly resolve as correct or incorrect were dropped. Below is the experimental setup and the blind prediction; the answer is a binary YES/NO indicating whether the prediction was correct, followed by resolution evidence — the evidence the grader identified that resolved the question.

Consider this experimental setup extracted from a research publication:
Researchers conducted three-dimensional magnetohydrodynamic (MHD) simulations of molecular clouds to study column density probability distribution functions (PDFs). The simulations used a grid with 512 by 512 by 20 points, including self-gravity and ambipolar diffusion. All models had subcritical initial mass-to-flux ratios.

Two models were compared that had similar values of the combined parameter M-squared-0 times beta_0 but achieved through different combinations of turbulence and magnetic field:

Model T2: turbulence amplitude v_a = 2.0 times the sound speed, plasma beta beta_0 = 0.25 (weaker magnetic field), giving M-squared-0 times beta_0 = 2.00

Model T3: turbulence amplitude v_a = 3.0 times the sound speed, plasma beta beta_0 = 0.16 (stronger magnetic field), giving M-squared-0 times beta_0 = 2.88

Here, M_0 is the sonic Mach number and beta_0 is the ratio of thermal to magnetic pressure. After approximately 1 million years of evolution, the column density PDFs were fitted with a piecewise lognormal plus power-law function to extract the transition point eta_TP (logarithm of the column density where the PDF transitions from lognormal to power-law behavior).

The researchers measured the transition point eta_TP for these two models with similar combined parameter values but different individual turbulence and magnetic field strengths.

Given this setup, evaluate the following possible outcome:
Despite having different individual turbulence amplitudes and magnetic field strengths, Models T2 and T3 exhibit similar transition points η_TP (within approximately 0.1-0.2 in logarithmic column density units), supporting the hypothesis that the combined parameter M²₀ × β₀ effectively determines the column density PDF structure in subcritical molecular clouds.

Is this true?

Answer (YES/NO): YES